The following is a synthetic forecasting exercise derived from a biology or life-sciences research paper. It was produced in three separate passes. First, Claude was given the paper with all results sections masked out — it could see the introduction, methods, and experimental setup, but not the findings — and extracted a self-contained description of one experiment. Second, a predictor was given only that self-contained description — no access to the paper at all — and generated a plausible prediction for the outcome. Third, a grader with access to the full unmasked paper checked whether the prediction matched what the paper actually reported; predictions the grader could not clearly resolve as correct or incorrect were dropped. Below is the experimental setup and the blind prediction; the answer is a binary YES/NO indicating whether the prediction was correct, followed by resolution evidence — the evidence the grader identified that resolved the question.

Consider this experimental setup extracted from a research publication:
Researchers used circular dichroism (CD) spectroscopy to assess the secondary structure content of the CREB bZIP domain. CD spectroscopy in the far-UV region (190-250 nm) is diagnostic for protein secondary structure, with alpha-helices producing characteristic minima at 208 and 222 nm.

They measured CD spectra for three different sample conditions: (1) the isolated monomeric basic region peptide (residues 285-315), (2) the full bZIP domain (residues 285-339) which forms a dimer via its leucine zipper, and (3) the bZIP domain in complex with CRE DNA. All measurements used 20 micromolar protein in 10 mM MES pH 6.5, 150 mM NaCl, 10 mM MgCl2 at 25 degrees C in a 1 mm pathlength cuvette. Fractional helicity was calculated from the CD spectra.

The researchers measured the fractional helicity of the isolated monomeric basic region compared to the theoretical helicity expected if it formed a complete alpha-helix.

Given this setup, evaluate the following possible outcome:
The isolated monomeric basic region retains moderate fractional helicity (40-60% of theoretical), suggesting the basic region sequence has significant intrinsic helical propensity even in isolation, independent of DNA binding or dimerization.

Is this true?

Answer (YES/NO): NO